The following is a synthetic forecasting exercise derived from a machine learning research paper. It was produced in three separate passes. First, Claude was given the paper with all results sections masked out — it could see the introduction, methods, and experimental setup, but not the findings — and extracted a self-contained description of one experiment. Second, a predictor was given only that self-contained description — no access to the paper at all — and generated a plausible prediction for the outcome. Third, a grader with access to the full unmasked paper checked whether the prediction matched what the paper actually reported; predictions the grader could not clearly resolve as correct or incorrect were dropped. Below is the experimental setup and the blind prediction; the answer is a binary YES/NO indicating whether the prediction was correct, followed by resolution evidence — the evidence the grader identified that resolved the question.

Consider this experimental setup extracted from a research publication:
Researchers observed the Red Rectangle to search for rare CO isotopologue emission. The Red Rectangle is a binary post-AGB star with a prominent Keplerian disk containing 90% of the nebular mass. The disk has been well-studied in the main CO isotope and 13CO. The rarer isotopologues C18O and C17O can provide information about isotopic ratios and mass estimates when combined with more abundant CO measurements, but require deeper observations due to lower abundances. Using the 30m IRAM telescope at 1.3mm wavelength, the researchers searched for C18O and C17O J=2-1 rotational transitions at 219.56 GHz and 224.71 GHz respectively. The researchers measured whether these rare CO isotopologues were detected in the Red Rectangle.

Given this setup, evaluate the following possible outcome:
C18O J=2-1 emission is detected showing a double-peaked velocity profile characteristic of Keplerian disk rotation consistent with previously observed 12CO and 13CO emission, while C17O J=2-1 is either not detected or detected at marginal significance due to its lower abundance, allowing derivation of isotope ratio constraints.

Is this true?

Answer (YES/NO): NO